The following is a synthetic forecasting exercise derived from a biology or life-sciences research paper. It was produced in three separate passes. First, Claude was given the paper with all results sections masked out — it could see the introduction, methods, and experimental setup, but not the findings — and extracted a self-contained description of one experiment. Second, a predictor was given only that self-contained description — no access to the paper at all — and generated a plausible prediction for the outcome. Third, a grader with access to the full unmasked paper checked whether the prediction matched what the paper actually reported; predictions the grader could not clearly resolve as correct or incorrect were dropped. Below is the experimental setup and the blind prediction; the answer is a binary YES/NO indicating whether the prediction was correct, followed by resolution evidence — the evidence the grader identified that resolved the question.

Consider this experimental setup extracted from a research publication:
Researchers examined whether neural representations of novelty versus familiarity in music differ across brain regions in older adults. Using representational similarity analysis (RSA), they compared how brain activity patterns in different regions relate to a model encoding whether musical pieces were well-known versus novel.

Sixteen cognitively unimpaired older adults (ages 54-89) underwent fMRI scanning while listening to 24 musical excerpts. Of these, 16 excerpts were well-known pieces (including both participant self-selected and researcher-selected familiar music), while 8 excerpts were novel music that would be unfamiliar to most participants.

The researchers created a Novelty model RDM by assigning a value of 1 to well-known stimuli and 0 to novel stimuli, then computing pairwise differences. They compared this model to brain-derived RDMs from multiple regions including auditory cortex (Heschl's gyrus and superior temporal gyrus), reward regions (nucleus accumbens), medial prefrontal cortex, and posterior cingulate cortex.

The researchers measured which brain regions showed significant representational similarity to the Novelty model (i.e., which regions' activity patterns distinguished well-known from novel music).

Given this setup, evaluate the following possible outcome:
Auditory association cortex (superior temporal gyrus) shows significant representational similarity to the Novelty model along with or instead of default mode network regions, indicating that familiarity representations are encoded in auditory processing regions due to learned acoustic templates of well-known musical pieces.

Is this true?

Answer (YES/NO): YES